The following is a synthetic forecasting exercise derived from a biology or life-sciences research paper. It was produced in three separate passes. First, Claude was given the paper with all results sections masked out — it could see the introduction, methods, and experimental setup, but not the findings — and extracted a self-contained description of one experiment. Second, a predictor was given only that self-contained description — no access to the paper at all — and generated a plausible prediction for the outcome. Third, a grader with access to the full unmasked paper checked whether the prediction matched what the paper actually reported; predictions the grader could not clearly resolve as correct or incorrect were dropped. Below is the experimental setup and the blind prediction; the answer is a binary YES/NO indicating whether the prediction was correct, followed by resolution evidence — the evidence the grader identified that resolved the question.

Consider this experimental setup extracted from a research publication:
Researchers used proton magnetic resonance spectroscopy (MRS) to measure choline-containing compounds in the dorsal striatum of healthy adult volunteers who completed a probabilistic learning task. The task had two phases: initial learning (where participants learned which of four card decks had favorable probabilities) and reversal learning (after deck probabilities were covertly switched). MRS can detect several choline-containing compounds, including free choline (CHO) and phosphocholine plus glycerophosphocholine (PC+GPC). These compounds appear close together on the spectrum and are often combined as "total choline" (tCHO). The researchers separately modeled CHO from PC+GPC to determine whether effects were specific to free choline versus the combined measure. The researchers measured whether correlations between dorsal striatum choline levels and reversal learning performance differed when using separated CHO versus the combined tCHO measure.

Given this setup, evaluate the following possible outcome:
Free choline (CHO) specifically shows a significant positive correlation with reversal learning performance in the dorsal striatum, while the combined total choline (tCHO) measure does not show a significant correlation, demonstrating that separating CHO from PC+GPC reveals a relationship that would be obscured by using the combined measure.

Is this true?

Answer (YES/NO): NO